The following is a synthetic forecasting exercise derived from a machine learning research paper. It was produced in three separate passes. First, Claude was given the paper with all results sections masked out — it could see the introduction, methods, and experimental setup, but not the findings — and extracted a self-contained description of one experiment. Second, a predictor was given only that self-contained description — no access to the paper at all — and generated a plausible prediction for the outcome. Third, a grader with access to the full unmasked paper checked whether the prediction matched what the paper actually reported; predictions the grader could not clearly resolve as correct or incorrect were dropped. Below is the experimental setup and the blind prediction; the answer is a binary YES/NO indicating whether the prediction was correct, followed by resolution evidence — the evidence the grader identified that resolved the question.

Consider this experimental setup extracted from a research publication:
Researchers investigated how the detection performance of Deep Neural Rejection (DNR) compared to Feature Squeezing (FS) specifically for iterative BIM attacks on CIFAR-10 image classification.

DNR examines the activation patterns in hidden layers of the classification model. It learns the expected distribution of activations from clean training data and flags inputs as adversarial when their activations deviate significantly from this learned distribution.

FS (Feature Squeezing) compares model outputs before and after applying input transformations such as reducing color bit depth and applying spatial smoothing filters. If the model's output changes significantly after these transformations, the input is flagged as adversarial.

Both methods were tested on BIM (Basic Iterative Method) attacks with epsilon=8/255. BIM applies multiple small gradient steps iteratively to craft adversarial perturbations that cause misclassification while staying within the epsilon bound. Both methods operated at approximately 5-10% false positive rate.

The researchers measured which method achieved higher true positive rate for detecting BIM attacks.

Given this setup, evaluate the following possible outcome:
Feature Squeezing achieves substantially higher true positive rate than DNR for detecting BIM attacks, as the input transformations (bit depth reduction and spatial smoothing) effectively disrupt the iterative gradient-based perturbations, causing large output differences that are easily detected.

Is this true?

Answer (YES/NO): YES